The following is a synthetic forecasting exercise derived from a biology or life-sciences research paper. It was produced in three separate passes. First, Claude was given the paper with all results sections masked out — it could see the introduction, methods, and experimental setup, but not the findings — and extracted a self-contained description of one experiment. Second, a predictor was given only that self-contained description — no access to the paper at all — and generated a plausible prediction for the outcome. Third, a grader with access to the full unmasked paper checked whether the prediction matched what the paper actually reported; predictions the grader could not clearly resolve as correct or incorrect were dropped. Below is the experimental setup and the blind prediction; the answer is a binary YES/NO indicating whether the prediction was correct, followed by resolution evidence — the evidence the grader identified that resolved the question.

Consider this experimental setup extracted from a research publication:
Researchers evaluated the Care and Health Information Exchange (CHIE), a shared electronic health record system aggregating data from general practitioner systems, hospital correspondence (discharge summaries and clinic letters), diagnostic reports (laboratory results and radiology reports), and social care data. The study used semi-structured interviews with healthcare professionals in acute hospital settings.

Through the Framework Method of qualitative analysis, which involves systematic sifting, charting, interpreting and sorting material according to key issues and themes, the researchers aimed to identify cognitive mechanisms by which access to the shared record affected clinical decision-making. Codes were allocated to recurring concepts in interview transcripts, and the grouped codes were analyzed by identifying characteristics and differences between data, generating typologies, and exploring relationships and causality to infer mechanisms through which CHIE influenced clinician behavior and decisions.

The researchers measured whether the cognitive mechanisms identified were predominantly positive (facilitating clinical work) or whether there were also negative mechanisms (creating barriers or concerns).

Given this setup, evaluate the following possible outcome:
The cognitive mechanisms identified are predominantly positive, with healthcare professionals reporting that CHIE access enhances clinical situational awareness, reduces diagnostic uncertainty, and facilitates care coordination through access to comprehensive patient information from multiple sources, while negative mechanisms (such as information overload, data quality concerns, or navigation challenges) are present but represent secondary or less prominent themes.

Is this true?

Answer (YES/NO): NO